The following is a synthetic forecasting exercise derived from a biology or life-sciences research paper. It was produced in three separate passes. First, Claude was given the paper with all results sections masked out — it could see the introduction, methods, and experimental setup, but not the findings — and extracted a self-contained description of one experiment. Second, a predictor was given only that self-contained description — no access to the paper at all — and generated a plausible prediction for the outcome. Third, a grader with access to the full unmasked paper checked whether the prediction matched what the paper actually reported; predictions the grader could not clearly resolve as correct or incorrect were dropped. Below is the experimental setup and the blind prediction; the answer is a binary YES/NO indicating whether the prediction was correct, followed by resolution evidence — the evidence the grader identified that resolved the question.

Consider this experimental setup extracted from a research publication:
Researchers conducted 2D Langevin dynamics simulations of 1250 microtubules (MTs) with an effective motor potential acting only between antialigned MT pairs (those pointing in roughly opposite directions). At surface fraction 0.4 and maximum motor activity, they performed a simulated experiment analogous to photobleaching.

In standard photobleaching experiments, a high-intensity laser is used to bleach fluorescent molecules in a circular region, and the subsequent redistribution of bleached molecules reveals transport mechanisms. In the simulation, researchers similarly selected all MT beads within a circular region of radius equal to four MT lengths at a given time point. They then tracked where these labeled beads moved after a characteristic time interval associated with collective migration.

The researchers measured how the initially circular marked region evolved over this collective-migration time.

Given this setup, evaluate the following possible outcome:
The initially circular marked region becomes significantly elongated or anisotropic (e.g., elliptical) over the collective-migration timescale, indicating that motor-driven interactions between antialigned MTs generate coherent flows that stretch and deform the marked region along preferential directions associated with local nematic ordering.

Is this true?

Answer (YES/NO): YES